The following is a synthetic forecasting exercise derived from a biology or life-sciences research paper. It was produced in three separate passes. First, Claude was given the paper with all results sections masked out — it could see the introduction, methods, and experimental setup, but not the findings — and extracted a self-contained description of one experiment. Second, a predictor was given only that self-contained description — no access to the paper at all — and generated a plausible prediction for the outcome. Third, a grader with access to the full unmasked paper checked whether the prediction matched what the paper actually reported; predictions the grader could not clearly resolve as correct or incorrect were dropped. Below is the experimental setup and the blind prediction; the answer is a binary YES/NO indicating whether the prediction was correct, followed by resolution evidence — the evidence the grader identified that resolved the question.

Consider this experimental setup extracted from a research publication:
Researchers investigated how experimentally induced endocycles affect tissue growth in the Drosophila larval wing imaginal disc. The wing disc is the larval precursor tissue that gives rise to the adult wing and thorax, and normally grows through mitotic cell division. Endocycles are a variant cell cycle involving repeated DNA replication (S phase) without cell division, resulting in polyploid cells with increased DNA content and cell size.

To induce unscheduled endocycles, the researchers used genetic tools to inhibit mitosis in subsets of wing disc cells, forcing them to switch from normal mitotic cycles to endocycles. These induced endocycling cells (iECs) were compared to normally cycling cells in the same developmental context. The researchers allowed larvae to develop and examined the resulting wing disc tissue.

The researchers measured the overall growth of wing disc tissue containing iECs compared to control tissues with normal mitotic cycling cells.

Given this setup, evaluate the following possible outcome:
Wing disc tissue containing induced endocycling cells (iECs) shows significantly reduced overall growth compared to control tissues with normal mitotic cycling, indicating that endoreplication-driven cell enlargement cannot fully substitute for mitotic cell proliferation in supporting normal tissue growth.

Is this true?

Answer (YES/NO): YES